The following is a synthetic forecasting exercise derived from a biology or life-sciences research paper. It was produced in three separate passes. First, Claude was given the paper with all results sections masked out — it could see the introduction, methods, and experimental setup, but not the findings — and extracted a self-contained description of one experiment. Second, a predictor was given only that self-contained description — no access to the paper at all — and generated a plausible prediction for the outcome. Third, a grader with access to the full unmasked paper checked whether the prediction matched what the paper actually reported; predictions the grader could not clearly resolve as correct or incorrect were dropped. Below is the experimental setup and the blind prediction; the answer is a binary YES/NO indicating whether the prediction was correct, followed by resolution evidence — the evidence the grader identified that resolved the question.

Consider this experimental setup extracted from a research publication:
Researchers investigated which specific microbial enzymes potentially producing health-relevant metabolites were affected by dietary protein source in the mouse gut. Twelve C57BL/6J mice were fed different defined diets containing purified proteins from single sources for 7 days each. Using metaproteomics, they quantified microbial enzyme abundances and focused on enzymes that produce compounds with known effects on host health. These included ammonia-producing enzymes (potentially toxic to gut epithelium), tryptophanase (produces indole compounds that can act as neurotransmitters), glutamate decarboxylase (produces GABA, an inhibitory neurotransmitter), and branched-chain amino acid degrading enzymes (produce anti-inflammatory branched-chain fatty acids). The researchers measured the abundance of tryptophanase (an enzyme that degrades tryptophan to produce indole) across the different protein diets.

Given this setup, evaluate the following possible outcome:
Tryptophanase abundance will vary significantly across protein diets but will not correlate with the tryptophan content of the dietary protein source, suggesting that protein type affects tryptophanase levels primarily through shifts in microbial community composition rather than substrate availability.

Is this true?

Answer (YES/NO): YES